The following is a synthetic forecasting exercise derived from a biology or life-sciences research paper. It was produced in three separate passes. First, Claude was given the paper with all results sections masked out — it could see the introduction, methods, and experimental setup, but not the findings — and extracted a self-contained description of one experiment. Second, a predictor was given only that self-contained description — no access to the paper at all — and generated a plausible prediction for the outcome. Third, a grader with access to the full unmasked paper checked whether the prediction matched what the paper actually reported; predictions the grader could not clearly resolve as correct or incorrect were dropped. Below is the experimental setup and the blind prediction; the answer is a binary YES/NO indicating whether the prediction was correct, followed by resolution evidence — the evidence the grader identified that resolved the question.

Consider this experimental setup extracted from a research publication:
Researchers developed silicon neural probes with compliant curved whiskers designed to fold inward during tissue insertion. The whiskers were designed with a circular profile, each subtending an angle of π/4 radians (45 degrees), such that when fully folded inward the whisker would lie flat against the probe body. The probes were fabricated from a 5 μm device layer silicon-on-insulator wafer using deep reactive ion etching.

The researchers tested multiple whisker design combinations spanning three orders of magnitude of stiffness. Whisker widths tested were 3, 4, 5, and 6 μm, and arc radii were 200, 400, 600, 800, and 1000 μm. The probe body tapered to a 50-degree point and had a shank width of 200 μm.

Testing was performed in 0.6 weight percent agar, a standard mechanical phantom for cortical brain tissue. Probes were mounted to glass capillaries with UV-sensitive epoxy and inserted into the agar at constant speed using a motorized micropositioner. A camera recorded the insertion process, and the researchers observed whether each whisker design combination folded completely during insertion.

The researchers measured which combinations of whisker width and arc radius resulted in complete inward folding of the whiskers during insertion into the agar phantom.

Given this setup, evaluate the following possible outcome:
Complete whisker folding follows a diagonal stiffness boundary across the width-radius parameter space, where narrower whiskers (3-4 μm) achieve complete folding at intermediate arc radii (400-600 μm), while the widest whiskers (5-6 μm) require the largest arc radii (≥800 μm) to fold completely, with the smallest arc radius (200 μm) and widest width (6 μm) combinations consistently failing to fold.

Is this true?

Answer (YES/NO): NO